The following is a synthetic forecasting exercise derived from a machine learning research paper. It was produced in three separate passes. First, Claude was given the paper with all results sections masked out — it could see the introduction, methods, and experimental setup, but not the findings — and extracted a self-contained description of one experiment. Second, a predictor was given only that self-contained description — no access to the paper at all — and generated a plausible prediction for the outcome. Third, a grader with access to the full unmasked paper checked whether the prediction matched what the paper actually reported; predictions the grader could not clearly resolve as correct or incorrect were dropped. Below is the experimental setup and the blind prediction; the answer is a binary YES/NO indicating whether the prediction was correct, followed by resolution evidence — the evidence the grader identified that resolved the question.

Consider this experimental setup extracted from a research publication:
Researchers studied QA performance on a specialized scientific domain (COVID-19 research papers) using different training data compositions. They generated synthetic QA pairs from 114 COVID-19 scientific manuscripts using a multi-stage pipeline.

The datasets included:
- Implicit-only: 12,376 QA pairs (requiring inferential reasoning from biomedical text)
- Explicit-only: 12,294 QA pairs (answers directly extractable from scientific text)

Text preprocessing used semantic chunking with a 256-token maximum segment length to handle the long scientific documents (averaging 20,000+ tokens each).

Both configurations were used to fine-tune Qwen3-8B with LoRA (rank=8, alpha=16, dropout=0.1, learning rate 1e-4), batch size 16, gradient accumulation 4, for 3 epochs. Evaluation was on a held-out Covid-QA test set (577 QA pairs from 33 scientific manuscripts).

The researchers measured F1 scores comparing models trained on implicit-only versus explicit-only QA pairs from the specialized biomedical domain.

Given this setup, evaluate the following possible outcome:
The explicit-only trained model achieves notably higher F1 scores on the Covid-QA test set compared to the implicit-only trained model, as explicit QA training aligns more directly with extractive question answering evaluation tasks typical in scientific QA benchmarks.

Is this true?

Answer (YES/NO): NO